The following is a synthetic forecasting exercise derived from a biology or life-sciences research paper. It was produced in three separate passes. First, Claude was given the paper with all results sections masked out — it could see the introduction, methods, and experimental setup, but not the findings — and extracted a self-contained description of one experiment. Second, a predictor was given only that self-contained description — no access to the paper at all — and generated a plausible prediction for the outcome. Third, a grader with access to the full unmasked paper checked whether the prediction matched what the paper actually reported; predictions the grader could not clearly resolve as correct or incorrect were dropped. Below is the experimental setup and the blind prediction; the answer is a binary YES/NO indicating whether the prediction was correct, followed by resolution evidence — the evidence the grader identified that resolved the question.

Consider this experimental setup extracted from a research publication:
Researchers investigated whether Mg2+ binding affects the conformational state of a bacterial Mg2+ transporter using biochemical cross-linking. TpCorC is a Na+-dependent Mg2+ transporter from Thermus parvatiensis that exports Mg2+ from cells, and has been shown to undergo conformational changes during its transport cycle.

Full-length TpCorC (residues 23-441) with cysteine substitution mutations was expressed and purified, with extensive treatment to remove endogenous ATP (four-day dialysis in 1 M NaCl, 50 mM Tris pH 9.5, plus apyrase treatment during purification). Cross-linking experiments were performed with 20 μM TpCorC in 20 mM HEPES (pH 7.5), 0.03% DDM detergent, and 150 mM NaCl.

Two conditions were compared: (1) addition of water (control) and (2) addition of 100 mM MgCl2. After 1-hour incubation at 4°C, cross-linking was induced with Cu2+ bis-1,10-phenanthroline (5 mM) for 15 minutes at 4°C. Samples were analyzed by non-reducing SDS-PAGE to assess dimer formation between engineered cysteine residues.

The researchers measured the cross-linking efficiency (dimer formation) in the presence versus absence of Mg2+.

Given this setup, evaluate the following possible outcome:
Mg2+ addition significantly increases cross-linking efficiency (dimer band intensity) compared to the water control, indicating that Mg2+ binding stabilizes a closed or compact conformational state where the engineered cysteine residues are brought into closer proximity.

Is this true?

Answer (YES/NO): YES